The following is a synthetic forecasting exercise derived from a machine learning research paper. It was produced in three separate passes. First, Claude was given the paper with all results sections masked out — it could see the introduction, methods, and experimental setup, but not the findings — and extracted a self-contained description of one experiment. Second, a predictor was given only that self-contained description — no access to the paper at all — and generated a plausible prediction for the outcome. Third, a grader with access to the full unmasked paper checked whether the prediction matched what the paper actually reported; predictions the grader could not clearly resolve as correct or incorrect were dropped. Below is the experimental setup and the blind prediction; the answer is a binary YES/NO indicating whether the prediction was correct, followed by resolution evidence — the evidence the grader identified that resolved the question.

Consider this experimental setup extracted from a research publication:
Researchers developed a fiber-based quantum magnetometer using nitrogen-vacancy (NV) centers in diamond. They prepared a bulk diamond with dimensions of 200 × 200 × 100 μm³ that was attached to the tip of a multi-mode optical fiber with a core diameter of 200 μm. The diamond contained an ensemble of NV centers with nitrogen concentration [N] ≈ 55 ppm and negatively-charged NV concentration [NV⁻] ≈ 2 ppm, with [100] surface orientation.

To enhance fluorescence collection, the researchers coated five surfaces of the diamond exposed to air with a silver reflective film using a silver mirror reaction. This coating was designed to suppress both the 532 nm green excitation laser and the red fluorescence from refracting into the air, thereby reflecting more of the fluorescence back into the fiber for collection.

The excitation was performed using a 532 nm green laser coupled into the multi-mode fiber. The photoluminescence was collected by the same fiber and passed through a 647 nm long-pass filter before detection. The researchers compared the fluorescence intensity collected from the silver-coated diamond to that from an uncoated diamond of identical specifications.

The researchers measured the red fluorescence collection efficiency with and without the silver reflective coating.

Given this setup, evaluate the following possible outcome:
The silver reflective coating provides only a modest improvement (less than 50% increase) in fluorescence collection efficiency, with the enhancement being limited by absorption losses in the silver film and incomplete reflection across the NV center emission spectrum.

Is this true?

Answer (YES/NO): NO